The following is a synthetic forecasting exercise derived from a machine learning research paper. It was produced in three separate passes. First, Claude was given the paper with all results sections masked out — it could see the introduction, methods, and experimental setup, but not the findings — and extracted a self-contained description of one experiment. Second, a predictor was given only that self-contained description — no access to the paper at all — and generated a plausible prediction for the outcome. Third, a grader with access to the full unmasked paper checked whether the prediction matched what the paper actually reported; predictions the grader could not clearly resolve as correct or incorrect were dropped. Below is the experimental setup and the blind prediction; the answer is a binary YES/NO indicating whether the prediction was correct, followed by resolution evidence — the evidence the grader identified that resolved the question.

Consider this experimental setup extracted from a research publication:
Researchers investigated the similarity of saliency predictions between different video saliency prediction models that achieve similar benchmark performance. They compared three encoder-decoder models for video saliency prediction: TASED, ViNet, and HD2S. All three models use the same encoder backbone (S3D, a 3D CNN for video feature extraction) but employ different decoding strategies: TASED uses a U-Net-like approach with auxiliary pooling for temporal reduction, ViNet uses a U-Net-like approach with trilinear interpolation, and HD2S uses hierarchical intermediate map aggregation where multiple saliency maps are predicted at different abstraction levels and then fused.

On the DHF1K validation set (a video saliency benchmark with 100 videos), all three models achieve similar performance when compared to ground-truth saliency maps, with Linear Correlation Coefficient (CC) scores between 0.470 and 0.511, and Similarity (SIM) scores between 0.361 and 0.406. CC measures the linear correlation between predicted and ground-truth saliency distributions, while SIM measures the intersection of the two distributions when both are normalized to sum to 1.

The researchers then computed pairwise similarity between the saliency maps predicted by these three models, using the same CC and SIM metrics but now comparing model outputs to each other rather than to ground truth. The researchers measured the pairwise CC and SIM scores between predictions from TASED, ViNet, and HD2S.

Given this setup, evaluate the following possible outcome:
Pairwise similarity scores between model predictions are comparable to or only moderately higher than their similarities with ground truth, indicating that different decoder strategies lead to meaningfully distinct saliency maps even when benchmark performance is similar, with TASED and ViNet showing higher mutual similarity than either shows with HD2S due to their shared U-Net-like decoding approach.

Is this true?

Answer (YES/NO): NO